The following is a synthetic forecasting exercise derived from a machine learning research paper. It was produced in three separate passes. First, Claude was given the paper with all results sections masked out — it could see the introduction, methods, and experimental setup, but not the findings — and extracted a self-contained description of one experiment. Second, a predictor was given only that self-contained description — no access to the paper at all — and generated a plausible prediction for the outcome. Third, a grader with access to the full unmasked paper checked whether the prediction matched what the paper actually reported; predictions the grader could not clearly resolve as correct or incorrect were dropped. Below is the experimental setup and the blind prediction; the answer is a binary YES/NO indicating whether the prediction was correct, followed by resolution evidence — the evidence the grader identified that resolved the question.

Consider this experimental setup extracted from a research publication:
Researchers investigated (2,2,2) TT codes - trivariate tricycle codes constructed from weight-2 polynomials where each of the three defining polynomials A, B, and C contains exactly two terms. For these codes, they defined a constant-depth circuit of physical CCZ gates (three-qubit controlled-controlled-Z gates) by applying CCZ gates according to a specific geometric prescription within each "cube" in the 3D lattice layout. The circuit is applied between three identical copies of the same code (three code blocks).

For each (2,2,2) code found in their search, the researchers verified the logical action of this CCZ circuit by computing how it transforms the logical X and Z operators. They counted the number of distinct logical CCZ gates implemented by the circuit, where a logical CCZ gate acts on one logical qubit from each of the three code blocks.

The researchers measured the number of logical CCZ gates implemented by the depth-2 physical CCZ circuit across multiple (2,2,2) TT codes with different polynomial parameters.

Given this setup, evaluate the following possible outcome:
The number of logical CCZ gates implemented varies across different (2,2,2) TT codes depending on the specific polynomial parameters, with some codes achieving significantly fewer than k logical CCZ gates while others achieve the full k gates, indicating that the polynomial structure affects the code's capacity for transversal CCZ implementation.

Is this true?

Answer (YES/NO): NO